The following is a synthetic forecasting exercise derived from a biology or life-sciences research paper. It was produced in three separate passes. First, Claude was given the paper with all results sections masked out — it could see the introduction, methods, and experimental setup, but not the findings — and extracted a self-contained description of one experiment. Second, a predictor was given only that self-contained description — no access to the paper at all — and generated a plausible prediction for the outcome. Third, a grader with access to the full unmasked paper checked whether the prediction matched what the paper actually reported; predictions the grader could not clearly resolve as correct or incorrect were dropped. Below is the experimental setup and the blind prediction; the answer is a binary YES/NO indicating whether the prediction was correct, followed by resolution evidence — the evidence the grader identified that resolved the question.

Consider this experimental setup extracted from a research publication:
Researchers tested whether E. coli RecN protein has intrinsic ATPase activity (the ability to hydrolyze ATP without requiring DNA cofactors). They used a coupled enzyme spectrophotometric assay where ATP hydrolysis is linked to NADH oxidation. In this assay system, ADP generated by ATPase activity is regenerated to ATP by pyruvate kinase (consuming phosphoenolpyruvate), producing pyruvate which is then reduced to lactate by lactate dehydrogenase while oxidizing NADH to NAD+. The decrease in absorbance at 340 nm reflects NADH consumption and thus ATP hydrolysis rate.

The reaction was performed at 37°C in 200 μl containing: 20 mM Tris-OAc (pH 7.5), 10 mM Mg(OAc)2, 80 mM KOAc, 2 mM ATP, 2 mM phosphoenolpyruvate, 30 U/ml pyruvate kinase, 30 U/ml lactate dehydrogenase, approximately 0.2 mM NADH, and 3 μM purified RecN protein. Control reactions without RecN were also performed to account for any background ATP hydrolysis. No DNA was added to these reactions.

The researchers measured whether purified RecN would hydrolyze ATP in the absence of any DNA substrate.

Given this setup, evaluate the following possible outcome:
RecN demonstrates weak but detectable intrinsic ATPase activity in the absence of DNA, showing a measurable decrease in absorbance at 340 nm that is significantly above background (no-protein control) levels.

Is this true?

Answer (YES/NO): YES